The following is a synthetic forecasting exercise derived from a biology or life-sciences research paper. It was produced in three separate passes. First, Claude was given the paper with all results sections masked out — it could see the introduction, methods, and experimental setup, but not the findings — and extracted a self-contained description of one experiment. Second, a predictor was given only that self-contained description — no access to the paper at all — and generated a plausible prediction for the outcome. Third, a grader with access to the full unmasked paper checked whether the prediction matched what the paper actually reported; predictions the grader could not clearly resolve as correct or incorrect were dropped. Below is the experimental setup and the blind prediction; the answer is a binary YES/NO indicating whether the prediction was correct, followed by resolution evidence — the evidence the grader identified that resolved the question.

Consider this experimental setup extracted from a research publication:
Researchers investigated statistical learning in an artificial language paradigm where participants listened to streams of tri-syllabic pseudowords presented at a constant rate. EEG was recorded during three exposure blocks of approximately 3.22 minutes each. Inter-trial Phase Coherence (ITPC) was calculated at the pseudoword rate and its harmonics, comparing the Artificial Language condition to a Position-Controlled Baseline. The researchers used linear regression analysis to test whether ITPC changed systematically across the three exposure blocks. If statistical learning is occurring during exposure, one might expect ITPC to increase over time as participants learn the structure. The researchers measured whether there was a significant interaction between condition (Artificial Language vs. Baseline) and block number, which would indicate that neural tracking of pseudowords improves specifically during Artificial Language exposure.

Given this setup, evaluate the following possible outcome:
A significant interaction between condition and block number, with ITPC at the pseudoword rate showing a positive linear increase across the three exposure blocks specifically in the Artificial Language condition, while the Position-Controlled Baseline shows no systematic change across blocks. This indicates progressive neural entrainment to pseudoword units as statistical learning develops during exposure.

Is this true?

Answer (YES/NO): NO